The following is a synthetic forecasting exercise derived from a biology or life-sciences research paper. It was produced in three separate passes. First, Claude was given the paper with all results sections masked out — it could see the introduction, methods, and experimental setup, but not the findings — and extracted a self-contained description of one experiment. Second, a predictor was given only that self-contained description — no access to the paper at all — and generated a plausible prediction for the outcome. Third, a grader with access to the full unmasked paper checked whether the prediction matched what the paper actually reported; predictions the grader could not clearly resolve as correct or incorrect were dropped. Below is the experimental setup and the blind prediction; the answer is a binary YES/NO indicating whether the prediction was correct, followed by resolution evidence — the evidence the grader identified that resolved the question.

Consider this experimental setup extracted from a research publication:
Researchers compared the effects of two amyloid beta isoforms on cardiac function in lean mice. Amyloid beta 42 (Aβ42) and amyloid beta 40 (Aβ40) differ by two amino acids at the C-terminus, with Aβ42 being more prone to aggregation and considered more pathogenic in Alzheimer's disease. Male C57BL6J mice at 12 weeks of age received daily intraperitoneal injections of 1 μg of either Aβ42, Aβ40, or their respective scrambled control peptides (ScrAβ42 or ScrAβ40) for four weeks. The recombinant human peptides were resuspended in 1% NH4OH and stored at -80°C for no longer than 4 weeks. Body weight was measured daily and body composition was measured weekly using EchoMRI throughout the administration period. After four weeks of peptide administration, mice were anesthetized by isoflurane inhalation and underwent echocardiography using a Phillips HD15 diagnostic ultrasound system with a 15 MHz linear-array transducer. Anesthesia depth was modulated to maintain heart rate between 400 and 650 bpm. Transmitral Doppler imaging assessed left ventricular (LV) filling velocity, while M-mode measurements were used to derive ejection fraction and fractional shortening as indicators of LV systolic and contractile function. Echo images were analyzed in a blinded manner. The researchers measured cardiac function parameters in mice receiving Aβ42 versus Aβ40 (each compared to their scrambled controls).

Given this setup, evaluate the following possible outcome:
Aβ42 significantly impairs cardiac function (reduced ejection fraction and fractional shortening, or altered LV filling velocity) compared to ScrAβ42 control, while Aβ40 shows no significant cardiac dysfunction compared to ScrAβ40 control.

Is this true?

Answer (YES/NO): YES